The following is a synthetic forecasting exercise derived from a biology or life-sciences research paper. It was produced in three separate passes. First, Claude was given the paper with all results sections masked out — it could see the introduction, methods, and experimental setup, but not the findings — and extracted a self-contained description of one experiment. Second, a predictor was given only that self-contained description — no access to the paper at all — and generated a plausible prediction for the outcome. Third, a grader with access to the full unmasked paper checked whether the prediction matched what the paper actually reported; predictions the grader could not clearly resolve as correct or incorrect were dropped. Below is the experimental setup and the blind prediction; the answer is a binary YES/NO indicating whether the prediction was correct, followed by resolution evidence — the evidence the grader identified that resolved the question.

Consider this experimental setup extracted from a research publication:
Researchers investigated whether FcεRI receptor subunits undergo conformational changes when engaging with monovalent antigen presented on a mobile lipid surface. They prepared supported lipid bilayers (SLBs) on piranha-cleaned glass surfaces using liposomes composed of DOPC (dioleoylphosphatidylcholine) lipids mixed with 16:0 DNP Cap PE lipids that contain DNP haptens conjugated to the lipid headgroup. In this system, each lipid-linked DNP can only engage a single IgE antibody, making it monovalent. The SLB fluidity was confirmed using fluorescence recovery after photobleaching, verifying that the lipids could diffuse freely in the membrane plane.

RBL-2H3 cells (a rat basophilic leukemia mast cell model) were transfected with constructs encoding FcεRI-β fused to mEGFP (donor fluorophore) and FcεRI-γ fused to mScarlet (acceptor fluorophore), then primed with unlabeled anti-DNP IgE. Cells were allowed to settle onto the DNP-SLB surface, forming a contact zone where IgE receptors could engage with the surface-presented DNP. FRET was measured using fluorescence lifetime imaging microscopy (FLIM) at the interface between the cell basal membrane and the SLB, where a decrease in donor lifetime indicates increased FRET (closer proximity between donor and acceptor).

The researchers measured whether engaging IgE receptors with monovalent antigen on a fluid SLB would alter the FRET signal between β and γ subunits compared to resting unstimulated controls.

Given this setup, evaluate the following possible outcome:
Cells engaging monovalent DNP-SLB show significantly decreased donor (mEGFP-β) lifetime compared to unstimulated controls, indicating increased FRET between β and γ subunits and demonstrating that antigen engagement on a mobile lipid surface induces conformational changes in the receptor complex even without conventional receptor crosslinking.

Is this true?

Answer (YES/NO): YES